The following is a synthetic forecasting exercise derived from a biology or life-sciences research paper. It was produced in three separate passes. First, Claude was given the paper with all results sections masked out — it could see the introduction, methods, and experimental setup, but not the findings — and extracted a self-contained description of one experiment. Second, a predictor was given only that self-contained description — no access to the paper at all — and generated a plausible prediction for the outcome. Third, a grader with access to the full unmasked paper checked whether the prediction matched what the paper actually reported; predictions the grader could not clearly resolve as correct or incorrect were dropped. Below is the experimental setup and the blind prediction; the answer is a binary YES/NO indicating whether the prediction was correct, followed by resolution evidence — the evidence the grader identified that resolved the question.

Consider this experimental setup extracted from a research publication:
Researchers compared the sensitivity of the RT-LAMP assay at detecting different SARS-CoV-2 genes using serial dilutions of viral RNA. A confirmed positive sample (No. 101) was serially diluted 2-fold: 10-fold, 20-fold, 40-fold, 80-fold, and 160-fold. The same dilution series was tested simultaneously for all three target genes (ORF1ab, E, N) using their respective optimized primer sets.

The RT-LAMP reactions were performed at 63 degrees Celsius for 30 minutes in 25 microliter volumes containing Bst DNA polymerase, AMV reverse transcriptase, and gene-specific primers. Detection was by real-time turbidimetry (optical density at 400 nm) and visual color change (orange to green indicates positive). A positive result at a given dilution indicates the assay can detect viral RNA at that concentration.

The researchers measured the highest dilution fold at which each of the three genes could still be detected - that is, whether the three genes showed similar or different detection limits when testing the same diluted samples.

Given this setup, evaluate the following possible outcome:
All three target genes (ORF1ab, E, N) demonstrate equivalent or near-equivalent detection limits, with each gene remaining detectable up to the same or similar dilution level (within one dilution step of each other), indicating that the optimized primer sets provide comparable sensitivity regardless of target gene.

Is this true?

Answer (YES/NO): NO